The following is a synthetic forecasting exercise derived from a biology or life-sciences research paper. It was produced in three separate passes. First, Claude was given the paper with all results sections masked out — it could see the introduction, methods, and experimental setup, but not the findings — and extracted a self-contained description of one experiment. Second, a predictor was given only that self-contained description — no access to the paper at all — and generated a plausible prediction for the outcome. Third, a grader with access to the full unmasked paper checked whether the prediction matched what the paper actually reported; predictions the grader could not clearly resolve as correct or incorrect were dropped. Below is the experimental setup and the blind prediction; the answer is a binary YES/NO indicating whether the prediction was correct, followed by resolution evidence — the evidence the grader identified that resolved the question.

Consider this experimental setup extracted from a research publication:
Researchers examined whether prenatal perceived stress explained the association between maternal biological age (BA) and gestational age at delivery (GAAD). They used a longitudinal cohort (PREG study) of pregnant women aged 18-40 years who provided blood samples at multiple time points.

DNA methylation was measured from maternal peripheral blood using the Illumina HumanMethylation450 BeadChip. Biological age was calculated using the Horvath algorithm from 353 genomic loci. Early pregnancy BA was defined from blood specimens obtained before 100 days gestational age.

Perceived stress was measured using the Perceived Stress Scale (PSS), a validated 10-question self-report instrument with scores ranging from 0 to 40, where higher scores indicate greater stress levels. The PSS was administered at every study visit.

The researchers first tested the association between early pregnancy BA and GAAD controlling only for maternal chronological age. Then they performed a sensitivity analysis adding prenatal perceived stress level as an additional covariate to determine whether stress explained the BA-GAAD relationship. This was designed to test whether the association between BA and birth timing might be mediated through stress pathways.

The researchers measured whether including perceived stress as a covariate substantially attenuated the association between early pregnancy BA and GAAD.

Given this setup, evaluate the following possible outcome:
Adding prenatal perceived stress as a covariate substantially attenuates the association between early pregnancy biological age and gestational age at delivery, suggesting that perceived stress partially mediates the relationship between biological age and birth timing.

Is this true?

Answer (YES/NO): NO